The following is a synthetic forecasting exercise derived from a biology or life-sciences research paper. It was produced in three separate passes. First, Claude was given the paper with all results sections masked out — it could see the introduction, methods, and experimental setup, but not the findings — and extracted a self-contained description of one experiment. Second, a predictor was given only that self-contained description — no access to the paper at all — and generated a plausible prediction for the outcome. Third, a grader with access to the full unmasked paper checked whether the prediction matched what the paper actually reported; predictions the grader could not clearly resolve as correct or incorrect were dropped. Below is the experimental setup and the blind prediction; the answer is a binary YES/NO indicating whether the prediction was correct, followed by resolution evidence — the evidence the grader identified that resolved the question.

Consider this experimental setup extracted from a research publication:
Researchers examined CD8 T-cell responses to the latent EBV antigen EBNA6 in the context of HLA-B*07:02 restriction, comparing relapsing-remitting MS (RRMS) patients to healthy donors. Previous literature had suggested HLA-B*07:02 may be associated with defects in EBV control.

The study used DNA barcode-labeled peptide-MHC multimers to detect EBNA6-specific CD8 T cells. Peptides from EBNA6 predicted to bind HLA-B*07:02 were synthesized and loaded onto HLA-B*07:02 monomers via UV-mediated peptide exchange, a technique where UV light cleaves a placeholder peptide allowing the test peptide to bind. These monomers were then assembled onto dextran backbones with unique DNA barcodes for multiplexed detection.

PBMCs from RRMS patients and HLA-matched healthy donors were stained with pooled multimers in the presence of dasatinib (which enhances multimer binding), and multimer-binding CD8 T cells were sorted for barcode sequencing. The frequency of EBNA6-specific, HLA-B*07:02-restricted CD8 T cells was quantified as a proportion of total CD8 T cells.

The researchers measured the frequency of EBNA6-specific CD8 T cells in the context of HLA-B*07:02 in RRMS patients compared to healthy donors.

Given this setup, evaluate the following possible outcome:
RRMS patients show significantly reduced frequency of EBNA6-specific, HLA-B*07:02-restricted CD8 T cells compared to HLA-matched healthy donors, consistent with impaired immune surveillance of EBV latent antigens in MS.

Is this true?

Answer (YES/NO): YES